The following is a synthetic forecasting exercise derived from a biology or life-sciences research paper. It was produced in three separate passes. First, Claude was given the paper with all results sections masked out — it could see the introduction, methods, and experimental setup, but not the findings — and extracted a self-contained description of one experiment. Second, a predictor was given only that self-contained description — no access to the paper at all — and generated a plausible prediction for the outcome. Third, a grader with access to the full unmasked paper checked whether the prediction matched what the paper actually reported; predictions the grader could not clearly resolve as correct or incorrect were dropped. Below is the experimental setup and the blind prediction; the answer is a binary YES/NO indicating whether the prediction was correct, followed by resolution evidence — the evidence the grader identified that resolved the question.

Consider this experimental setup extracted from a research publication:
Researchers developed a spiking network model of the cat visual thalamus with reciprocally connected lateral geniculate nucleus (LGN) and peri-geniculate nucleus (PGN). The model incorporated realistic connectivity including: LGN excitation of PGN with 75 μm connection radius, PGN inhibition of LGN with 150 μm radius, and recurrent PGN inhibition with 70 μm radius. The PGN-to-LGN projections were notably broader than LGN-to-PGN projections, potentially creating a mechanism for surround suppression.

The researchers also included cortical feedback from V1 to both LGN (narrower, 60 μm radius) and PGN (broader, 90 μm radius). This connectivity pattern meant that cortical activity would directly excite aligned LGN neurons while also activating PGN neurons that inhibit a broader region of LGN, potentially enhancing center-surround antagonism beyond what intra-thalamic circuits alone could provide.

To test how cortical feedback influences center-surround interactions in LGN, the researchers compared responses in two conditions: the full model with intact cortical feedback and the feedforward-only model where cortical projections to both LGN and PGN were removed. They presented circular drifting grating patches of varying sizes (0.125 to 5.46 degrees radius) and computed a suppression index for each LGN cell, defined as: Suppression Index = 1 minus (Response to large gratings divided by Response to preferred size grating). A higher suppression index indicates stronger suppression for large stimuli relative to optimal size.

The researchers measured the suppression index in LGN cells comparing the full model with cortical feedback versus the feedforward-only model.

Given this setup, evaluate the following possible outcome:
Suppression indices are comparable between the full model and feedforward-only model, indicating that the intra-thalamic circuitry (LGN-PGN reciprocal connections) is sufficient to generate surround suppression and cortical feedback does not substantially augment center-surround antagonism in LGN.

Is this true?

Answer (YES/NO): NO